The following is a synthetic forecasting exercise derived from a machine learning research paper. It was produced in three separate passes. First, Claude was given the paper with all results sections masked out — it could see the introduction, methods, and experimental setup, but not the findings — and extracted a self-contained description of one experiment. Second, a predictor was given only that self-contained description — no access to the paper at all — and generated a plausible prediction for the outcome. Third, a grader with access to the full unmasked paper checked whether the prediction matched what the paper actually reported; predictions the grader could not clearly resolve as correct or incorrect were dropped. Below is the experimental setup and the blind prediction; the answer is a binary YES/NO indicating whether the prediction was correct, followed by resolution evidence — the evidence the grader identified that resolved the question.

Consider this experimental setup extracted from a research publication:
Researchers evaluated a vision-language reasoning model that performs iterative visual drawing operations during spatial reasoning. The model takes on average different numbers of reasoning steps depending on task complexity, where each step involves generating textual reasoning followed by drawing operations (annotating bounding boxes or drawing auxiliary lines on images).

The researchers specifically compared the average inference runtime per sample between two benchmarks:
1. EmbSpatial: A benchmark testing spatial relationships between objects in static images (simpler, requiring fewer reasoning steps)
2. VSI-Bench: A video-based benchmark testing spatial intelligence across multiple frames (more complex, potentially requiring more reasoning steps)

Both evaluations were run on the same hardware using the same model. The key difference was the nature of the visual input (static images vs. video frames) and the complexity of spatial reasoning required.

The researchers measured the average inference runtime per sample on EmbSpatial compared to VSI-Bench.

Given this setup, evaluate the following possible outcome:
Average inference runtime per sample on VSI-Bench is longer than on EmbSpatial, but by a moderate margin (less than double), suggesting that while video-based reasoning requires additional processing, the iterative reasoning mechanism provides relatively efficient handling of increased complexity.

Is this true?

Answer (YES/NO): NO